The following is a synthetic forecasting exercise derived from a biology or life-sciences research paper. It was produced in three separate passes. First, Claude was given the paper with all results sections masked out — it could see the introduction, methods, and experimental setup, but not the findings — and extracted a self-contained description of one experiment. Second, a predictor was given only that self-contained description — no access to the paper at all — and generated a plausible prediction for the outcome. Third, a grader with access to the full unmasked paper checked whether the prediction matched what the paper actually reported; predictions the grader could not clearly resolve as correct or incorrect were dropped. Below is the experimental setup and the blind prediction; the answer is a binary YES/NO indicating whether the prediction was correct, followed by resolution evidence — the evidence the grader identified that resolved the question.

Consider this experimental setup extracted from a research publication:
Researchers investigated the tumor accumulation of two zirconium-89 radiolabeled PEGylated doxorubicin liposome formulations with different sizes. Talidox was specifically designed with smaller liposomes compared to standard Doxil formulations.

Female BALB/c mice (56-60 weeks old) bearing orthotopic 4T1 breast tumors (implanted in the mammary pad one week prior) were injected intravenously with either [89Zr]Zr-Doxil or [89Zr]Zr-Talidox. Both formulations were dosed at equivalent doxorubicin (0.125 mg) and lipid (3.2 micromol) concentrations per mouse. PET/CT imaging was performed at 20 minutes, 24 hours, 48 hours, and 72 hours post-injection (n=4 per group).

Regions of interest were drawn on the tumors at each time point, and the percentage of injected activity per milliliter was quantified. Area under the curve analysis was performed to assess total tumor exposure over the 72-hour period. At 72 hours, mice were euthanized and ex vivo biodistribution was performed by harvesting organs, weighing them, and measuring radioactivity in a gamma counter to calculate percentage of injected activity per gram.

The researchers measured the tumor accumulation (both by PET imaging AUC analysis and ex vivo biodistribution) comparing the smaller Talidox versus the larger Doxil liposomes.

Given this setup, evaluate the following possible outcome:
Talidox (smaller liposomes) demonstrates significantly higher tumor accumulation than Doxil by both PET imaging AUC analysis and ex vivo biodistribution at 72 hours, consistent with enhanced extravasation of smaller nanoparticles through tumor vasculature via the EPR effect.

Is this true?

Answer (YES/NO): NO